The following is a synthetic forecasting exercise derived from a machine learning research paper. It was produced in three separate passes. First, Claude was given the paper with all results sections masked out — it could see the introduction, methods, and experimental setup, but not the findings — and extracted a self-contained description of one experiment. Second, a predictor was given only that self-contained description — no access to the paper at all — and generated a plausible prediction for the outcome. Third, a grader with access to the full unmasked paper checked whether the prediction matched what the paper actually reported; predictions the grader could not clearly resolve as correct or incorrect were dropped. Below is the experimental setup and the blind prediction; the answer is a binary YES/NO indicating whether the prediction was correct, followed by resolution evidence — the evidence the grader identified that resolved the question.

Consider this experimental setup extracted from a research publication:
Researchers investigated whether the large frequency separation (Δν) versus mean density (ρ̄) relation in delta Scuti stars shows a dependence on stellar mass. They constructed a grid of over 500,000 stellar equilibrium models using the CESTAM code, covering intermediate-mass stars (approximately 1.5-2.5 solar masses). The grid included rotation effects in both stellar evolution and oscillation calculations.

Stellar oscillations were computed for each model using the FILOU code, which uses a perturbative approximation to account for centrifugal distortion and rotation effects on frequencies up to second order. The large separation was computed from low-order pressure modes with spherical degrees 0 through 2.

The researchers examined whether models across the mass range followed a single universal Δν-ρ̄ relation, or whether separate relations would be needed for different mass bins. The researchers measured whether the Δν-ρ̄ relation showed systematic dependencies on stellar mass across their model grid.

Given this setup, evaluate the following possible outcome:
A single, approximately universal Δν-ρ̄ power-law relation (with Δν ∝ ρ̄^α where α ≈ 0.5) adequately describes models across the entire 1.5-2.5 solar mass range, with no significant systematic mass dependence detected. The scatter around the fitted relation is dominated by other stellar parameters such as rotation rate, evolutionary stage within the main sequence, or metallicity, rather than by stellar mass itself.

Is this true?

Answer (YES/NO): NO